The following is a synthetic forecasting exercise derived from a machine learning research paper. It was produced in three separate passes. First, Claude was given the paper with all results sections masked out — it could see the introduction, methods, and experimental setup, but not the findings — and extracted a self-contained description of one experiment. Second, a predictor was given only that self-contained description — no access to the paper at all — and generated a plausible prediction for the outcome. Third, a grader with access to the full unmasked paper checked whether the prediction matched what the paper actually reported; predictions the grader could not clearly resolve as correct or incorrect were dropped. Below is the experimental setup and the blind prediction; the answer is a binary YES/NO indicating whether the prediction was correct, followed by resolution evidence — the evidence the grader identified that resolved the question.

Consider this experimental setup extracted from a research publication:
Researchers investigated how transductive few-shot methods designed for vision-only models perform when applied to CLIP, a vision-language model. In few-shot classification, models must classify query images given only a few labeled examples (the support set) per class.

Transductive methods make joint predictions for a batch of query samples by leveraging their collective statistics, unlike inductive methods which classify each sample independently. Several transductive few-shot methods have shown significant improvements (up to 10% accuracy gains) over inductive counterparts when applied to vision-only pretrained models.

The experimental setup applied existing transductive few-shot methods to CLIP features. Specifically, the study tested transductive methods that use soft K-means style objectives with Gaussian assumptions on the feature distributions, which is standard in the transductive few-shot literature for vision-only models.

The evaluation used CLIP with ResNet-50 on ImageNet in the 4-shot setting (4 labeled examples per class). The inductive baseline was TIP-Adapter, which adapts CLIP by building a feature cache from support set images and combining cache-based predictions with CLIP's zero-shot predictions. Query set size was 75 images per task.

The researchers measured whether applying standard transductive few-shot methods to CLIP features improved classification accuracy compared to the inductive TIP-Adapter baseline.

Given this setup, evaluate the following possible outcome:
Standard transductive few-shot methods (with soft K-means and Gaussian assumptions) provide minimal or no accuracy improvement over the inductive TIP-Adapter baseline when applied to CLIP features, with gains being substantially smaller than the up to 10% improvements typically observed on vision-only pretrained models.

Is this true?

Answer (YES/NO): NO